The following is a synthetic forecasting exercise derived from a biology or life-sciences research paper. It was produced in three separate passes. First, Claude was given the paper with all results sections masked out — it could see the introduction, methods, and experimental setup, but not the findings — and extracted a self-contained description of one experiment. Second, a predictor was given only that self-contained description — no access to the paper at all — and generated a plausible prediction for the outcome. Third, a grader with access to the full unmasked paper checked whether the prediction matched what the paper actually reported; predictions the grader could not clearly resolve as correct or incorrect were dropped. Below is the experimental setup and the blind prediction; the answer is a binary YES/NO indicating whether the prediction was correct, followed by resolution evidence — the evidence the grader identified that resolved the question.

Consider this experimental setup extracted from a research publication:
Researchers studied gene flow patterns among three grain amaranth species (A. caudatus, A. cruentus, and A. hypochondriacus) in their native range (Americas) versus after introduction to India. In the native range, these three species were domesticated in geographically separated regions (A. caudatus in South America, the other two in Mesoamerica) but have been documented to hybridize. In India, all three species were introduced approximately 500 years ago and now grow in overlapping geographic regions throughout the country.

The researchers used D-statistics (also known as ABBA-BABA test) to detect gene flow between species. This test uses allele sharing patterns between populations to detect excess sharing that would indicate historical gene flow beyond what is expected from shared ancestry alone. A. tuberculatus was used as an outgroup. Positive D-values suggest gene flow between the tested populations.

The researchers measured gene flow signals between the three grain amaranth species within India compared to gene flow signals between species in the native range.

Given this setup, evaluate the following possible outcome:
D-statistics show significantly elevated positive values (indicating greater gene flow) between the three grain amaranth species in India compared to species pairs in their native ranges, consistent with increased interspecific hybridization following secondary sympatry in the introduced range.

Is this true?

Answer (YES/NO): NO